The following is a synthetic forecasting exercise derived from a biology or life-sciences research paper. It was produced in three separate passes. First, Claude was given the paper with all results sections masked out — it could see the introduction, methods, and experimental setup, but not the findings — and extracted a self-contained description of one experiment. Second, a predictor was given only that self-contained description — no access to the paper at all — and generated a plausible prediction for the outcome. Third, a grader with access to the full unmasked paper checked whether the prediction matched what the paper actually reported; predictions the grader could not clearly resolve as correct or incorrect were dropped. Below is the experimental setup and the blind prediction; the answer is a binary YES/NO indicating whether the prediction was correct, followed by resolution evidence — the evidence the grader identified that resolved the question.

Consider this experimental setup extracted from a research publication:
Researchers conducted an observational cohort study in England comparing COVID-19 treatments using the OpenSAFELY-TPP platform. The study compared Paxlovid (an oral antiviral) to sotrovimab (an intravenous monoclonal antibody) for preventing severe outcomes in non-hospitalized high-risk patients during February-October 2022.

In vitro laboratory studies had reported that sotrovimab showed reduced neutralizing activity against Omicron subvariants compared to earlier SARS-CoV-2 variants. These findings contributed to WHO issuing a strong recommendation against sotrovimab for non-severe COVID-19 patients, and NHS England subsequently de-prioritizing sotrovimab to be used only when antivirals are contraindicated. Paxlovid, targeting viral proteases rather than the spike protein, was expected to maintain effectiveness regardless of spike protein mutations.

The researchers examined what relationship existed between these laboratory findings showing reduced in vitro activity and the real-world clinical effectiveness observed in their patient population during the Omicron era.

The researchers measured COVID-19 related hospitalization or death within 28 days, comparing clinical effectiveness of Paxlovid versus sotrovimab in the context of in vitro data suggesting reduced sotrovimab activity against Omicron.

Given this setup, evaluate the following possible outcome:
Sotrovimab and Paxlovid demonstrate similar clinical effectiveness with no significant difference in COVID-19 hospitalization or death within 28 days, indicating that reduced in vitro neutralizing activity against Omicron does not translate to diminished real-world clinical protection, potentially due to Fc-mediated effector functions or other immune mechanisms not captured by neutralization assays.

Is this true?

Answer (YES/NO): YES